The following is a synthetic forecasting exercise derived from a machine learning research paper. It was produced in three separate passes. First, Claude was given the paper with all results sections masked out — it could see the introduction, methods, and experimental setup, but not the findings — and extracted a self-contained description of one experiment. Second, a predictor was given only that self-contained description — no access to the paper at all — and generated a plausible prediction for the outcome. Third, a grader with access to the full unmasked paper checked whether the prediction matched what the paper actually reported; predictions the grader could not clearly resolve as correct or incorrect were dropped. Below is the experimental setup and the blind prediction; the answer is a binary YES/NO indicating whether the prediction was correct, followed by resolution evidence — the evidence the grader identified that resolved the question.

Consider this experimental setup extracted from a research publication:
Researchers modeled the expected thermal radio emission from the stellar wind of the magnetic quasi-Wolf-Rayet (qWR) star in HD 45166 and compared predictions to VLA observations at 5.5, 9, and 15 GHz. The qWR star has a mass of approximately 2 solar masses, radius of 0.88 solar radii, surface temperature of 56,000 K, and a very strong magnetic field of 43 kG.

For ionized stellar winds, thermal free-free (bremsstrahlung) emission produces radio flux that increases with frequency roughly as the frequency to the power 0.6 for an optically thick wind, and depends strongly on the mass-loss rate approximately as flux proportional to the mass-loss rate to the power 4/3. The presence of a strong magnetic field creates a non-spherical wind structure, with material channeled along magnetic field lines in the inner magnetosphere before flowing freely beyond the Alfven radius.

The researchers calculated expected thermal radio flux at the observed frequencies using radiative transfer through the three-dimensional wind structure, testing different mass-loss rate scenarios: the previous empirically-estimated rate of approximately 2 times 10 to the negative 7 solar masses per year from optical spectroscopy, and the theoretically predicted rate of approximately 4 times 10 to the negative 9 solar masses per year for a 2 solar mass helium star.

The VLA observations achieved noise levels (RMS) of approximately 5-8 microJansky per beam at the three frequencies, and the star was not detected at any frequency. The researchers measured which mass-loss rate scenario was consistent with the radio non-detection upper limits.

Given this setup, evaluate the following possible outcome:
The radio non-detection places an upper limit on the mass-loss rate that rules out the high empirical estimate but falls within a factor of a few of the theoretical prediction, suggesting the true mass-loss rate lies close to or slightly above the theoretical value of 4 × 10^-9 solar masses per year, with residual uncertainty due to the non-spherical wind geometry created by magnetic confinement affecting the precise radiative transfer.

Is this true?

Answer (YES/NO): NO